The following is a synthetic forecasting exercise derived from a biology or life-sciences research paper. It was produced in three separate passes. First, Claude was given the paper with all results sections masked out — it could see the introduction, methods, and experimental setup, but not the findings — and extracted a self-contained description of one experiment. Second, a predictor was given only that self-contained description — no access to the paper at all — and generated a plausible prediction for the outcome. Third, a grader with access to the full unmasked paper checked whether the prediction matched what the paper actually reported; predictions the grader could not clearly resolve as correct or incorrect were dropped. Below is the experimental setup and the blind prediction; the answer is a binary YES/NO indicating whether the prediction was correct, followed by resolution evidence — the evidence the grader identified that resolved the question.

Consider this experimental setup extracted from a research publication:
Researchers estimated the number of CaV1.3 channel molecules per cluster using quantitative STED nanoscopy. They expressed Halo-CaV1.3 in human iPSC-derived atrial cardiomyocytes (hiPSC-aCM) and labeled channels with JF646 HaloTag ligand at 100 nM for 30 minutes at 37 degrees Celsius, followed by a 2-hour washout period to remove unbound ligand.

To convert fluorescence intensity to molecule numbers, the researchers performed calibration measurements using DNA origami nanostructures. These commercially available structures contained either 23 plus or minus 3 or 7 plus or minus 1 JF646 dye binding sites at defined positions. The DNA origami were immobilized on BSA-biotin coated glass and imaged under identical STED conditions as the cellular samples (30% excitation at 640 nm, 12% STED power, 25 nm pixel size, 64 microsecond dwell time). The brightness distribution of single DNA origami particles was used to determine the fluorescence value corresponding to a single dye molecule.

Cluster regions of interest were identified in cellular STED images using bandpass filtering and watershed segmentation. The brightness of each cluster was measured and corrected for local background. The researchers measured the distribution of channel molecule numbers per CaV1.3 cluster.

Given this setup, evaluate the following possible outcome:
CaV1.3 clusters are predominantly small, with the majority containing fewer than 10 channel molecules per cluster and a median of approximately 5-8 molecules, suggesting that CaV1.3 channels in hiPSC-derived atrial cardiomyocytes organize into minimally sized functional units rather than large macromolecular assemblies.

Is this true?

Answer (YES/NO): YES